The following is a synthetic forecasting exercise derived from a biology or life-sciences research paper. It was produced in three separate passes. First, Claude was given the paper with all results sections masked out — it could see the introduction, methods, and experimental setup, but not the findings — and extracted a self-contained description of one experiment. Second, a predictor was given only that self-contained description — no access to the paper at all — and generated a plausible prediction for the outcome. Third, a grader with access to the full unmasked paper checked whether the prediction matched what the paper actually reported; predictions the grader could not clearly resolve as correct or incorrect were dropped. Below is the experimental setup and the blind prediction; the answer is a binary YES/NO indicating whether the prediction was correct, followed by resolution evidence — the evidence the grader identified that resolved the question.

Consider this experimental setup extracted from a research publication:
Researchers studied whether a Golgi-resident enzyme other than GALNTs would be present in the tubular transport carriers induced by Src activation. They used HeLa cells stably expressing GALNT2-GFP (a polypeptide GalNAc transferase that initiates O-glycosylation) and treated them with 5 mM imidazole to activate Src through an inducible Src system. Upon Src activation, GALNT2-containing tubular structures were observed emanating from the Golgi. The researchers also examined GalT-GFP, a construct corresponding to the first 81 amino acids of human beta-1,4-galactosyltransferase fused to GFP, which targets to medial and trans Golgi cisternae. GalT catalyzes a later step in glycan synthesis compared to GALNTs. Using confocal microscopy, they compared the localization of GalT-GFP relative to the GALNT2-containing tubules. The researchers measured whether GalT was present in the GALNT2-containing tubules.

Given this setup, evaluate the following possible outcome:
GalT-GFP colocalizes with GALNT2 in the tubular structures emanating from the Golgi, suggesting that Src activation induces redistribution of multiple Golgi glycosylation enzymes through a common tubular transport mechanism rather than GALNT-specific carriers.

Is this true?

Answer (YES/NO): NO